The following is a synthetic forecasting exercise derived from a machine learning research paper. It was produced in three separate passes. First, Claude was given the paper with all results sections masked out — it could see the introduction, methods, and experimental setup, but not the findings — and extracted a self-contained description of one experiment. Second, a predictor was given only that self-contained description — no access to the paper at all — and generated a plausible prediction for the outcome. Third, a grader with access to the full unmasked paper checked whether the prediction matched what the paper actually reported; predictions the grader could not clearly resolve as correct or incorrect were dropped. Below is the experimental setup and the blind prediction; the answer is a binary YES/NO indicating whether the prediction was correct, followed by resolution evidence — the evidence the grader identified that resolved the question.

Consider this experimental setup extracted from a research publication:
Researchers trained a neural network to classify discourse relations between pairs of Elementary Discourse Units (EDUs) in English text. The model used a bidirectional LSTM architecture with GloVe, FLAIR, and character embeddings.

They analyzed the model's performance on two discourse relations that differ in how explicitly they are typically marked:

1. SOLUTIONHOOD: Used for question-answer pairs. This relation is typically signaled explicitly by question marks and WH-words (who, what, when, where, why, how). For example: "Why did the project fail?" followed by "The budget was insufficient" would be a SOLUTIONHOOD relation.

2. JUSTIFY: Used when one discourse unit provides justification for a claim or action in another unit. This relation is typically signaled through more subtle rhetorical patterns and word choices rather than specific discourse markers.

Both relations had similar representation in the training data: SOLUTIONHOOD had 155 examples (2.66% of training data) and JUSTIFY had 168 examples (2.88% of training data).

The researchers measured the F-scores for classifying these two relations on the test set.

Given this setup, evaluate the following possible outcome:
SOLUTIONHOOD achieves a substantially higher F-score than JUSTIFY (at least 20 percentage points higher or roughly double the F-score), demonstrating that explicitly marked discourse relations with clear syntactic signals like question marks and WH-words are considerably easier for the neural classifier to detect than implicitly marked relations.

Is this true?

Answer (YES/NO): YES